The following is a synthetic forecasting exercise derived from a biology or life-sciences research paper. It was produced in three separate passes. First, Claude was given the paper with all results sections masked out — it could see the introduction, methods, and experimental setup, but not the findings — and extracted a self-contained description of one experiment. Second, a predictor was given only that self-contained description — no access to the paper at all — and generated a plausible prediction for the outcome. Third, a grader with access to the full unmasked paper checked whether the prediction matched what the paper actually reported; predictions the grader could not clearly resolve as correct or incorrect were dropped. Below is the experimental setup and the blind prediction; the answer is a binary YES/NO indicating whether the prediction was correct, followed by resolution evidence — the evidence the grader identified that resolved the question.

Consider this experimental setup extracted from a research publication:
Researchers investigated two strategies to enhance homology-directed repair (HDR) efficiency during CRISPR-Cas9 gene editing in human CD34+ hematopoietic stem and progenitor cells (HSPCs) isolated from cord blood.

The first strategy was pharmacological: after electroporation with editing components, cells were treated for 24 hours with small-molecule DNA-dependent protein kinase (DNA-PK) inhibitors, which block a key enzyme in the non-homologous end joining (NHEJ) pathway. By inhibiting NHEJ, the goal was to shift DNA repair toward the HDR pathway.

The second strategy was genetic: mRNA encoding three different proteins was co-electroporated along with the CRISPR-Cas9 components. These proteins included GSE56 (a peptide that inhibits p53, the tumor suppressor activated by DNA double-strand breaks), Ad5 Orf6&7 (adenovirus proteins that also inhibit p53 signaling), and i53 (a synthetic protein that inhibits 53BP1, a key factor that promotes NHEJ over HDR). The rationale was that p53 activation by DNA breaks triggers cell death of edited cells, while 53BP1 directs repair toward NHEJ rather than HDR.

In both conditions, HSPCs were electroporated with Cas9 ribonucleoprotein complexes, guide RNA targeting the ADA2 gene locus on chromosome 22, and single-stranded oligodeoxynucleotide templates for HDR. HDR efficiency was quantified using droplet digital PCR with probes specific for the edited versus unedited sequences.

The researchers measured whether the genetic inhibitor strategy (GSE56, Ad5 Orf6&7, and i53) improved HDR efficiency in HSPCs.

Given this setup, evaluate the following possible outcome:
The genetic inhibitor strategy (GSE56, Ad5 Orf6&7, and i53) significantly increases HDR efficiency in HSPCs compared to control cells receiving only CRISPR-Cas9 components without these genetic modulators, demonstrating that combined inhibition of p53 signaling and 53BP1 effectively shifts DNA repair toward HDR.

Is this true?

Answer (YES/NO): NO